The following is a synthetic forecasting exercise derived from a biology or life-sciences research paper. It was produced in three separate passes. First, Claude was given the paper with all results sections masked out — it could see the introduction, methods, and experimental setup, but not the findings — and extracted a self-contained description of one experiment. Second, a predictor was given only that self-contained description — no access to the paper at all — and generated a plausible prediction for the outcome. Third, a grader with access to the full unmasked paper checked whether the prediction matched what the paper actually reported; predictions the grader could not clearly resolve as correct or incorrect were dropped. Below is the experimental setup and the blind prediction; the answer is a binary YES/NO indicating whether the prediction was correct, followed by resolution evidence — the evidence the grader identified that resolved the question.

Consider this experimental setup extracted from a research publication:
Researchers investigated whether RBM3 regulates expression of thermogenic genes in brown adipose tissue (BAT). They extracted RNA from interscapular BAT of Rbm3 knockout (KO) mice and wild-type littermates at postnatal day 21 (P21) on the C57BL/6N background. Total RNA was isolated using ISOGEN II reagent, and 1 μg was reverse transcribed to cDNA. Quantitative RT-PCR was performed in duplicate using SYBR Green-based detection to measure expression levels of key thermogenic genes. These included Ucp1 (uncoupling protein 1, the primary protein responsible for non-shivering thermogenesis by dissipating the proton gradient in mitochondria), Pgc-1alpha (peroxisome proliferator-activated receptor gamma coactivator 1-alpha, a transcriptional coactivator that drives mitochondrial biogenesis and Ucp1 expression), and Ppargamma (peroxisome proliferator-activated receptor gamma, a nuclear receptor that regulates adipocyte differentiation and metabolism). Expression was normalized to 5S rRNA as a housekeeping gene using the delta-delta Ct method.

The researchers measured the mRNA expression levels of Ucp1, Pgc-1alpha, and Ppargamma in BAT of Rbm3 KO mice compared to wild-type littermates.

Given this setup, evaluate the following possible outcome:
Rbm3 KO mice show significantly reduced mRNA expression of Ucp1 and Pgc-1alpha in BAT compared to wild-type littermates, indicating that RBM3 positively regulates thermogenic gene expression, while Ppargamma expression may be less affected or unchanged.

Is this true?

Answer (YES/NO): NO